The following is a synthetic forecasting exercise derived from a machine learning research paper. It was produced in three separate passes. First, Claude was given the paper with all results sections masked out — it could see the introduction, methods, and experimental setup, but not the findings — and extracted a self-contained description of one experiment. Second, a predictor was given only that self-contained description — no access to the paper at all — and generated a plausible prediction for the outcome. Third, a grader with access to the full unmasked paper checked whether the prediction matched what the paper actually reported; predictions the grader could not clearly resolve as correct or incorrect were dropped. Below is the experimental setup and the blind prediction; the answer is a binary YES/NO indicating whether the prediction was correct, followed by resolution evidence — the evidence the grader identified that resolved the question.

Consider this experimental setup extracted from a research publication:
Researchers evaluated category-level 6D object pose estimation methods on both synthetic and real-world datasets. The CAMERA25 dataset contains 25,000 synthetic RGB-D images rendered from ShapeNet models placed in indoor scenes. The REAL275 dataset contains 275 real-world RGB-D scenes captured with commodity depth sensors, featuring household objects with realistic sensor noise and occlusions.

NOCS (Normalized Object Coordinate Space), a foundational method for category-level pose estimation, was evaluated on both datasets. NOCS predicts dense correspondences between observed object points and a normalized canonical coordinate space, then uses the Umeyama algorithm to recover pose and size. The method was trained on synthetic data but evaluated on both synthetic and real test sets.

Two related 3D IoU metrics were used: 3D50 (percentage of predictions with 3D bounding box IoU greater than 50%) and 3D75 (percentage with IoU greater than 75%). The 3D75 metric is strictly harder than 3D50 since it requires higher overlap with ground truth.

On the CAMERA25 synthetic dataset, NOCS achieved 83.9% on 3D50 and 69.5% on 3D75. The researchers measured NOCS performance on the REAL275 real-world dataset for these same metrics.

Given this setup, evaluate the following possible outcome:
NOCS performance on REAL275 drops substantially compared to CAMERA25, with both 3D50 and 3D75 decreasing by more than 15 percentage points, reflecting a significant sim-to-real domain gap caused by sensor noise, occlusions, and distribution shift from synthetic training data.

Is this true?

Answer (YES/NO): NO